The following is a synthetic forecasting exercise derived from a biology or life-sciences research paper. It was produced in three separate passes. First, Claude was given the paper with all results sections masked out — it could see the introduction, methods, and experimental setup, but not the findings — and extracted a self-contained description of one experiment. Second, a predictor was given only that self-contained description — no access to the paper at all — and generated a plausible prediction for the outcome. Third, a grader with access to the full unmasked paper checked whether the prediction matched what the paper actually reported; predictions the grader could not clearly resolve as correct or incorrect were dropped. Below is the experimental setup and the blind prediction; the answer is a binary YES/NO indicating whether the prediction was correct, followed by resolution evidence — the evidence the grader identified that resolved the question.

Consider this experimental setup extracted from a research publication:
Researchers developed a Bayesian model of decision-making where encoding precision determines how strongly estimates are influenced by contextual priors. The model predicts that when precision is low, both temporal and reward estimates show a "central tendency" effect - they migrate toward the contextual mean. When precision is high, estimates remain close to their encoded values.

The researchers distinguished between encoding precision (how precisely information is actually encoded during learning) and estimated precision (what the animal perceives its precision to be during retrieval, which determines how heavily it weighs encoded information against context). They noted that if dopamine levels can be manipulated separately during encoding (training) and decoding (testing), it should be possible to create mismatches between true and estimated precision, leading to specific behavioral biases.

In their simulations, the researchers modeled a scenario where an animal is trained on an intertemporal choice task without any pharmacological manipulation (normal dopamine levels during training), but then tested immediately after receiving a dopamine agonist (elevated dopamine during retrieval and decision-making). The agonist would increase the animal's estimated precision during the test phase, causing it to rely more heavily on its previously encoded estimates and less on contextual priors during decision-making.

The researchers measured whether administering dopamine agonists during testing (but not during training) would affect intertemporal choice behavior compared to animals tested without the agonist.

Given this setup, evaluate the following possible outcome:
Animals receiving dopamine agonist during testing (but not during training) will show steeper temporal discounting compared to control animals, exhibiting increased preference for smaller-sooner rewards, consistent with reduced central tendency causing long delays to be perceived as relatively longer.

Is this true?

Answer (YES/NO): YES